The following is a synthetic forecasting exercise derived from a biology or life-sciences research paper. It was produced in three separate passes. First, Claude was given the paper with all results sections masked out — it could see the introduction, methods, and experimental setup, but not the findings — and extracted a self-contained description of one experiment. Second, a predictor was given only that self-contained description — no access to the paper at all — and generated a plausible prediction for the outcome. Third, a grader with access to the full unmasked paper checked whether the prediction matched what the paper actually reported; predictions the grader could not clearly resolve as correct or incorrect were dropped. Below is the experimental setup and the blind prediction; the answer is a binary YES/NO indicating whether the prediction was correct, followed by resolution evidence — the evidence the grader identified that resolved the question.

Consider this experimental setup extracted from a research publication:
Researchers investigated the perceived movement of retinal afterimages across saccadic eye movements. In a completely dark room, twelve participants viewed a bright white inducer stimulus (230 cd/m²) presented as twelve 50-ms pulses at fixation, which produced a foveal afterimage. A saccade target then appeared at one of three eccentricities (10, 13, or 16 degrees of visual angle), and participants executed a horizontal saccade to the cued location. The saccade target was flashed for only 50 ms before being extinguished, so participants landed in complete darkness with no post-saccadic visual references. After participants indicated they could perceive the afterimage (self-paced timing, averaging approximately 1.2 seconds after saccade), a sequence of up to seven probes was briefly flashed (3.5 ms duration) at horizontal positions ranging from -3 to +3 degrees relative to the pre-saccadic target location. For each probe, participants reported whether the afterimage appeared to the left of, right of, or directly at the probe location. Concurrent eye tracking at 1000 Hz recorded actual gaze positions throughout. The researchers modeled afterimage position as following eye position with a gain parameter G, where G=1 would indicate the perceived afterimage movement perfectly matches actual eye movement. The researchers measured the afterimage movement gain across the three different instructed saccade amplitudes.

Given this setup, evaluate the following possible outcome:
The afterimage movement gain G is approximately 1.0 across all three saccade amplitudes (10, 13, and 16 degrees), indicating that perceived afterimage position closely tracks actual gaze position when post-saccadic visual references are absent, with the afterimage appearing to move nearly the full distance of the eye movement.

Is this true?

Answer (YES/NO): NO